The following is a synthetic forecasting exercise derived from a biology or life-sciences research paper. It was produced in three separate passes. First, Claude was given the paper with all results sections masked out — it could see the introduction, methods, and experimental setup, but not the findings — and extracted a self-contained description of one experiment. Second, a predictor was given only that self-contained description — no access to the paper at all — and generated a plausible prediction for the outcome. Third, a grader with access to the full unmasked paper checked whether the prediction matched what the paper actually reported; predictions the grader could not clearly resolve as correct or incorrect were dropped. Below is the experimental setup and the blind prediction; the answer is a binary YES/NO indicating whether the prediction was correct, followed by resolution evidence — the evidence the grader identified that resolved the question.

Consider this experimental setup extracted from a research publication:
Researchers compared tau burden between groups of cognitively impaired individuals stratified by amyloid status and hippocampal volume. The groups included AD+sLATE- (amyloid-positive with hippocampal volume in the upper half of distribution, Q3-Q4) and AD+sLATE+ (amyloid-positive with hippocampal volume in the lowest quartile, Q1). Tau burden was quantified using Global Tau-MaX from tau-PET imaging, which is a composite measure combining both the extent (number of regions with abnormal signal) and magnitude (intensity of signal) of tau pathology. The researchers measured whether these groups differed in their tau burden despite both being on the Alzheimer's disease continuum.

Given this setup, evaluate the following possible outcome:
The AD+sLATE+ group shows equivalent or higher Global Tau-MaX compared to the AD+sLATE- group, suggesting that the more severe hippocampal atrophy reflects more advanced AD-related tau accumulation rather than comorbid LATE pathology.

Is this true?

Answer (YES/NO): NO